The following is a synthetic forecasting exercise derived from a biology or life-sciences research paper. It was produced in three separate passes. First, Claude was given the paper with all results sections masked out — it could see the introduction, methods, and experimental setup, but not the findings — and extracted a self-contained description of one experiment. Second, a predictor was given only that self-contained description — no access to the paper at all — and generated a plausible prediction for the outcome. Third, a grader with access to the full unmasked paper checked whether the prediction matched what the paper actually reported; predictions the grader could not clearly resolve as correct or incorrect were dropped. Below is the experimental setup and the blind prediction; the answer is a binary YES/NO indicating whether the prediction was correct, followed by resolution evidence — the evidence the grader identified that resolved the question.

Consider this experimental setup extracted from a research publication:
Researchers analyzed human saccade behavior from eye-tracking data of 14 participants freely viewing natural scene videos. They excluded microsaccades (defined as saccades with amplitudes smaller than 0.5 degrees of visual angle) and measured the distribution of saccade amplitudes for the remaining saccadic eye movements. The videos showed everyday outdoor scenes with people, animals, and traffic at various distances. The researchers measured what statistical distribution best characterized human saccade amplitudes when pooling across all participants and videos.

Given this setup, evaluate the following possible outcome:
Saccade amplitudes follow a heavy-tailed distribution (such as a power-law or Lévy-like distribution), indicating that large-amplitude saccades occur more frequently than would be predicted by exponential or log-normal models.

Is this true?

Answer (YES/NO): NO